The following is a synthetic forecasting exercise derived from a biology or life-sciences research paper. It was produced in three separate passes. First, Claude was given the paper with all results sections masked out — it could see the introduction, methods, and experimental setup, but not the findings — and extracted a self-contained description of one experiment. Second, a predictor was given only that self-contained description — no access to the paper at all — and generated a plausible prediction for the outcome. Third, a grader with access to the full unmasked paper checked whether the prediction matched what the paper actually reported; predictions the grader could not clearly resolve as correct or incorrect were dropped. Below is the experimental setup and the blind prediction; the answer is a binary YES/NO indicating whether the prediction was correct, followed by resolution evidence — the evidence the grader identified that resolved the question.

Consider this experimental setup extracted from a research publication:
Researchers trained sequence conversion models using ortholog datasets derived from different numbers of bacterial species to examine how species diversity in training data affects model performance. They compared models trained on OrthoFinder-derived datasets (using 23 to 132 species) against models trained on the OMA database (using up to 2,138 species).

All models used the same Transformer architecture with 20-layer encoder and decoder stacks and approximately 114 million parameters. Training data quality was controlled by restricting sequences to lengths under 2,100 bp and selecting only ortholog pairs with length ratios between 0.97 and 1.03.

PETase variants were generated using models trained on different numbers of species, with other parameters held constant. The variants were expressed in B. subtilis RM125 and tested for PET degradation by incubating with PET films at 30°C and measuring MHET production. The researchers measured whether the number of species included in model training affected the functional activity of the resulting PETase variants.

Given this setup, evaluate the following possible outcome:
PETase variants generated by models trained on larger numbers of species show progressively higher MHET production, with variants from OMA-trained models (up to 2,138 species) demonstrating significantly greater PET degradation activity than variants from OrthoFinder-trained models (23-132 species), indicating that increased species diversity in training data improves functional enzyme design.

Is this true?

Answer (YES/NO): NO